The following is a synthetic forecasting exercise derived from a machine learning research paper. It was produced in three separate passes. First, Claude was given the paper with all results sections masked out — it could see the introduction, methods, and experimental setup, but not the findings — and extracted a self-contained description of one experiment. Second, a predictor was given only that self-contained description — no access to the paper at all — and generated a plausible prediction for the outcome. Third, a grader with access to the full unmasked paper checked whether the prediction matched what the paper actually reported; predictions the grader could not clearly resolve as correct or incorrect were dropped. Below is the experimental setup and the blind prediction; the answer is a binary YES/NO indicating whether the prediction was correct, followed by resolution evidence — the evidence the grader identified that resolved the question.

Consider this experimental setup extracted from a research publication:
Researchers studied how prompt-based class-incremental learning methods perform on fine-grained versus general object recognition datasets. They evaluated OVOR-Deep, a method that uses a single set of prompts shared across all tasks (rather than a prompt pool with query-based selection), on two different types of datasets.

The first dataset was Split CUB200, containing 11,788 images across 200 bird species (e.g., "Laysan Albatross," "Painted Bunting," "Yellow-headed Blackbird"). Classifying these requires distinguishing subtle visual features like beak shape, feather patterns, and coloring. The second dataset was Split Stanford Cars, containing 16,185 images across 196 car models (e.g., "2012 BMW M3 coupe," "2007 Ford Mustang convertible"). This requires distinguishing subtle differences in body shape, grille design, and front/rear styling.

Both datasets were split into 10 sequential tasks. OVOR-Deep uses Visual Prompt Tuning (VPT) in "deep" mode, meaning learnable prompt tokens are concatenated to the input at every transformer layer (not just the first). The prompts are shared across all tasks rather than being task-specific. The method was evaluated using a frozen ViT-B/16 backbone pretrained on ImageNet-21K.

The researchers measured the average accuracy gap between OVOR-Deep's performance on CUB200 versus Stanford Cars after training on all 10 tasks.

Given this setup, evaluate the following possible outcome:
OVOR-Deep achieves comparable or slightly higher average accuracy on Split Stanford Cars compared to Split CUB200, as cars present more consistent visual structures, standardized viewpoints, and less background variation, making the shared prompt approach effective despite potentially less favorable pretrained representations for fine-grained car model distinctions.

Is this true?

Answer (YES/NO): NO